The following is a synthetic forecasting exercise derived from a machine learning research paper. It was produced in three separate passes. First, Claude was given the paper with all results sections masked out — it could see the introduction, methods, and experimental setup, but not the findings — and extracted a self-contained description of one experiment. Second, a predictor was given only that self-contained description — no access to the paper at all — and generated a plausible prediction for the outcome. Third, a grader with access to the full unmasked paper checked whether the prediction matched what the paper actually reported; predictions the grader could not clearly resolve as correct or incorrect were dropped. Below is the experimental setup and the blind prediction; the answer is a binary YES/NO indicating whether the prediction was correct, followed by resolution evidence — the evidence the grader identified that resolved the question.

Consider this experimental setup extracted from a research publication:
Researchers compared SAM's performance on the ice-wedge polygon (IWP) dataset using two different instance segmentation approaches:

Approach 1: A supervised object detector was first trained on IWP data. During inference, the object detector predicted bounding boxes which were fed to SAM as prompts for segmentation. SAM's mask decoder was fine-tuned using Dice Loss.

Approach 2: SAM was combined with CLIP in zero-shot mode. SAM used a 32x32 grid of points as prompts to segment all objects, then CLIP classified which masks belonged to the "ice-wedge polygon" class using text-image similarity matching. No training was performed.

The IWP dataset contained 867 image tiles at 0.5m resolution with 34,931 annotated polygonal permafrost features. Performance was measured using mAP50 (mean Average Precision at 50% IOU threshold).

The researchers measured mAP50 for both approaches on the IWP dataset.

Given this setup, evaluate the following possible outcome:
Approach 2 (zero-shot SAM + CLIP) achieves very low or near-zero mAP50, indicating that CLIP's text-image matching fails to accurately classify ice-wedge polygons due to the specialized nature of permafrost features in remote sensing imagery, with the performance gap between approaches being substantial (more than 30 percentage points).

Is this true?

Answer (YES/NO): YES